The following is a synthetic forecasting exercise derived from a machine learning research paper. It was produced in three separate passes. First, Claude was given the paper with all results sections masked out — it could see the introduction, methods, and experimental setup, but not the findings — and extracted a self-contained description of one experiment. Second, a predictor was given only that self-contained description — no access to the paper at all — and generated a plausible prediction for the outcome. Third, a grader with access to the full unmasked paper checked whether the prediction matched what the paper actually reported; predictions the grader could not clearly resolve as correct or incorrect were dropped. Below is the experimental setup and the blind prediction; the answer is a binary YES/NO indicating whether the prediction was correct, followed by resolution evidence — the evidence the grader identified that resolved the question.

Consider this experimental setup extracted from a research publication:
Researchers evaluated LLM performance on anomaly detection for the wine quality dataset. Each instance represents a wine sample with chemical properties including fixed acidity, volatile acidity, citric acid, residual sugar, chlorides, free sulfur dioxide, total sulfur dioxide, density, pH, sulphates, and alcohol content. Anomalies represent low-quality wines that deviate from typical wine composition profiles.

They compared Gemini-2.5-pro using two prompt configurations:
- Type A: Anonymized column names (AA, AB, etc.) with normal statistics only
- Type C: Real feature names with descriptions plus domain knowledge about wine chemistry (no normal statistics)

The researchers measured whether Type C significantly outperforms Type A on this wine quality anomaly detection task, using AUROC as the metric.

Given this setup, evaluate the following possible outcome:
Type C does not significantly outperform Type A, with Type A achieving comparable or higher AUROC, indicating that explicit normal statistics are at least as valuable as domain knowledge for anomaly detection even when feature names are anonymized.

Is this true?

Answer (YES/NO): NO